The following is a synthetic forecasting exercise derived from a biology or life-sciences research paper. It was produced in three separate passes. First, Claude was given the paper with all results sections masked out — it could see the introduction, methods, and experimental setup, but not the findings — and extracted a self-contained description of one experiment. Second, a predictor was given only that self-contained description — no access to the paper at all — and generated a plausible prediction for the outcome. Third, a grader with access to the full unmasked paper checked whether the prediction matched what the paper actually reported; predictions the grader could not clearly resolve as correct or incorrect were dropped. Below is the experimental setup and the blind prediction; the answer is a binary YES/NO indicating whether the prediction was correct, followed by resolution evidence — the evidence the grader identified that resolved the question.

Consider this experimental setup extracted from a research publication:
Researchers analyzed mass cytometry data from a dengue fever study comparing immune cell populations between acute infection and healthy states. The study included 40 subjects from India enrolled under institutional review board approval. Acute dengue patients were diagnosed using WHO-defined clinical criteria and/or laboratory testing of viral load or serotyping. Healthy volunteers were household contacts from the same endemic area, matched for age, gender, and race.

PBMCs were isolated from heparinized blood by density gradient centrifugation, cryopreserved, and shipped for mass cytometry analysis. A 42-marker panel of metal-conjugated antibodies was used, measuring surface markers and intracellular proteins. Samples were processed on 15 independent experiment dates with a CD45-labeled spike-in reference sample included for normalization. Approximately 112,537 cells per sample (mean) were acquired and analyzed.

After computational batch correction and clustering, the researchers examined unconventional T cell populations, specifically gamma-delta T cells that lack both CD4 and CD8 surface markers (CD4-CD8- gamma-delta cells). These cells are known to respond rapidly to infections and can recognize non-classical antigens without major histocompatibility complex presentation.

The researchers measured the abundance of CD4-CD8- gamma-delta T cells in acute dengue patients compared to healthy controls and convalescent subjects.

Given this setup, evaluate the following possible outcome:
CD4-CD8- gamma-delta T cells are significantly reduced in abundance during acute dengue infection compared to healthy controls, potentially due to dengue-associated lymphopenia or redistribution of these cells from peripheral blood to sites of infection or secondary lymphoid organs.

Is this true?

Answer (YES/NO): NO